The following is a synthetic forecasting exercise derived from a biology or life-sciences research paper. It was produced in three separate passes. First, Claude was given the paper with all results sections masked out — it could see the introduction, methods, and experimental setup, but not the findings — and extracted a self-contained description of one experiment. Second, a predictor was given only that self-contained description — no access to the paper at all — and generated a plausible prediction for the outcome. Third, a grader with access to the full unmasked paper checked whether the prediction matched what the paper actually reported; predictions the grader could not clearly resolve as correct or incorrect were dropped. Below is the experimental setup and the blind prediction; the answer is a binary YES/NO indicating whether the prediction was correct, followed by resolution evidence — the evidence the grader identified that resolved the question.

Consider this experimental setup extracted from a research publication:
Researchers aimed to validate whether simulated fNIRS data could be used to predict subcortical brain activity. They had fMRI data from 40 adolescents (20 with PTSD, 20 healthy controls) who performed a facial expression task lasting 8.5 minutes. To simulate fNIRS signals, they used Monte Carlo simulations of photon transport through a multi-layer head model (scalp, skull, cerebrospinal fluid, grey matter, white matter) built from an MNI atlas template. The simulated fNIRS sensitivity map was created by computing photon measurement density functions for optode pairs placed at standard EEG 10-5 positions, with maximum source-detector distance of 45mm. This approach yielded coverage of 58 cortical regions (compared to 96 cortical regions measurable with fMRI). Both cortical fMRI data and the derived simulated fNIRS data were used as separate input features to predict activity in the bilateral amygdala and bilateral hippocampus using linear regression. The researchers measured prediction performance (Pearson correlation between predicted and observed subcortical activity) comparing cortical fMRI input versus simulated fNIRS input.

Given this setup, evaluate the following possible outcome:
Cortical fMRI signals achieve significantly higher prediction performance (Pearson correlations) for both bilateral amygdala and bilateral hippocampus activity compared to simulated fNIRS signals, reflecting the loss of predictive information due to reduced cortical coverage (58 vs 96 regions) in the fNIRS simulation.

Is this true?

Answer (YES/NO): YES